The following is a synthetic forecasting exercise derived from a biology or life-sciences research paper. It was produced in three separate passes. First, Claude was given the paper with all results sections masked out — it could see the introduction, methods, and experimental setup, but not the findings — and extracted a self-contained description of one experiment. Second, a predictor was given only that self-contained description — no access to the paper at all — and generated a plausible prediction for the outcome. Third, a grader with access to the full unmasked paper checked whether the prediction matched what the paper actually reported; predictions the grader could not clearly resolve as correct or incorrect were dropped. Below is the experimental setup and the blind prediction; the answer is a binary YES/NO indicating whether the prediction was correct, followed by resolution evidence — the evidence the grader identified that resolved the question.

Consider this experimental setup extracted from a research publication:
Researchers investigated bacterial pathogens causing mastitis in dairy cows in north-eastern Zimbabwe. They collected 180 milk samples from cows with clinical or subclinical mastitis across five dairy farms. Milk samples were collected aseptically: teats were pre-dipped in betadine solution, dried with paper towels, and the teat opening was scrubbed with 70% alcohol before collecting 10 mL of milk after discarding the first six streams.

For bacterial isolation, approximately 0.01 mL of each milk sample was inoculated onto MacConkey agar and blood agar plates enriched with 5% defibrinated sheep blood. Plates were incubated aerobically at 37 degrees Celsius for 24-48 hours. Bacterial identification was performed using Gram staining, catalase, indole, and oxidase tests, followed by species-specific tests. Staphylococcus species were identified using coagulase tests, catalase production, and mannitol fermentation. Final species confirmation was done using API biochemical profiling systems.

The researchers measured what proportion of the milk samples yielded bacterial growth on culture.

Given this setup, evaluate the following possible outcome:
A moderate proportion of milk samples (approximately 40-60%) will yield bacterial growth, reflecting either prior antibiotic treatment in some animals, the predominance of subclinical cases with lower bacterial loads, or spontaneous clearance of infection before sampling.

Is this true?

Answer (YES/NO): YES